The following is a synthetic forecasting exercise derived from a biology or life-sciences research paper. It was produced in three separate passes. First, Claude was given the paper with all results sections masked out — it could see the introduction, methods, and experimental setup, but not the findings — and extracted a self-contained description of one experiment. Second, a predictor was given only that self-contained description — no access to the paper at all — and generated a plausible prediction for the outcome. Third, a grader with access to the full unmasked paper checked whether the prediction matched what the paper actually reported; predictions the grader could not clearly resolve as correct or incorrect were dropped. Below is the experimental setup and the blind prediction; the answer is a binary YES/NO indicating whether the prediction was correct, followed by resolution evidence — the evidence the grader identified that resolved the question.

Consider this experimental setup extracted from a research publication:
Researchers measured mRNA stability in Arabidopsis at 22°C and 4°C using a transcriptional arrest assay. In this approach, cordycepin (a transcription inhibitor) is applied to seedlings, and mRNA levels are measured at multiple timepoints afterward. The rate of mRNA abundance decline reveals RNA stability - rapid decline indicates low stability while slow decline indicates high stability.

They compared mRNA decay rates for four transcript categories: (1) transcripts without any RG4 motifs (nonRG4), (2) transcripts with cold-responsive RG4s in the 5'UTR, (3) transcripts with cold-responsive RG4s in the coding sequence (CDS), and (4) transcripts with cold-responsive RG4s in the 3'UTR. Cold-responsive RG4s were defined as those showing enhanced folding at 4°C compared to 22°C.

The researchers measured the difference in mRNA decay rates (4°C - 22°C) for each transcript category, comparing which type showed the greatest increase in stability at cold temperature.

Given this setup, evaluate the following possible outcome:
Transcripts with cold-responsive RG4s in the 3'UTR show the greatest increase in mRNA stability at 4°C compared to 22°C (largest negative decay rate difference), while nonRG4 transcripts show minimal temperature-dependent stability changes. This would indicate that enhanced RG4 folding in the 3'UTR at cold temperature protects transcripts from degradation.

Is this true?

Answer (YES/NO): YES